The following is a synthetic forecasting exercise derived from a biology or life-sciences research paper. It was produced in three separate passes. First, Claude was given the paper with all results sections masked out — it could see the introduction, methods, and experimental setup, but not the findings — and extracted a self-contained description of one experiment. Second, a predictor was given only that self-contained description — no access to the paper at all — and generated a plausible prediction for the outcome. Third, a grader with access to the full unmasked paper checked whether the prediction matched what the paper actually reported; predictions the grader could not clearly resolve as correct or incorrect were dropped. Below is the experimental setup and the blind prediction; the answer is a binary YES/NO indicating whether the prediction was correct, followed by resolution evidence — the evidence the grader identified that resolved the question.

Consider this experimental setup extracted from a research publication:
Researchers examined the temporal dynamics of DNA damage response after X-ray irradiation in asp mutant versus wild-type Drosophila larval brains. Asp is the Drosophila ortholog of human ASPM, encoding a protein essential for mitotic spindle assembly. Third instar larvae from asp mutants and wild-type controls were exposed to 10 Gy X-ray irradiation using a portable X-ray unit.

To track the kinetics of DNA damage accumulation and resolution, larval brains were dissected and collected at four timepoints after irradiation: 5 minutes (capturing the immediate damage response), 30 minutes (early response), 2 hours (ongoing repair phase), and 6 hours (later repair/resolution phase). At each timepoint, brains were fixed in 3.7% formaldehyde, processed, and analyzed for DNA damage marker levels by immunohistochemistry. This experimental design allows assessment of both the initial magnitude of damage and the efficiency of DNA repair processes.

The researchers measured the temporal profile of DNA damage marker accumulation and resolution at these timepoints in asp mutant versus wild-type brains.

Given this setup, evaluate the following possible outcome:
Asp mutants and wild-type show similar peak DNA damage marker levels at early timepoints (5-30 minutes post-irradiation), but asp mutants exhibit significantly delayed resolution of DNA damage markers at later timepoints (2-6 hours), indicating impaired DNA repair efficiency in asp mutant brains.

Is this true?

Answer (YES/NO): NO